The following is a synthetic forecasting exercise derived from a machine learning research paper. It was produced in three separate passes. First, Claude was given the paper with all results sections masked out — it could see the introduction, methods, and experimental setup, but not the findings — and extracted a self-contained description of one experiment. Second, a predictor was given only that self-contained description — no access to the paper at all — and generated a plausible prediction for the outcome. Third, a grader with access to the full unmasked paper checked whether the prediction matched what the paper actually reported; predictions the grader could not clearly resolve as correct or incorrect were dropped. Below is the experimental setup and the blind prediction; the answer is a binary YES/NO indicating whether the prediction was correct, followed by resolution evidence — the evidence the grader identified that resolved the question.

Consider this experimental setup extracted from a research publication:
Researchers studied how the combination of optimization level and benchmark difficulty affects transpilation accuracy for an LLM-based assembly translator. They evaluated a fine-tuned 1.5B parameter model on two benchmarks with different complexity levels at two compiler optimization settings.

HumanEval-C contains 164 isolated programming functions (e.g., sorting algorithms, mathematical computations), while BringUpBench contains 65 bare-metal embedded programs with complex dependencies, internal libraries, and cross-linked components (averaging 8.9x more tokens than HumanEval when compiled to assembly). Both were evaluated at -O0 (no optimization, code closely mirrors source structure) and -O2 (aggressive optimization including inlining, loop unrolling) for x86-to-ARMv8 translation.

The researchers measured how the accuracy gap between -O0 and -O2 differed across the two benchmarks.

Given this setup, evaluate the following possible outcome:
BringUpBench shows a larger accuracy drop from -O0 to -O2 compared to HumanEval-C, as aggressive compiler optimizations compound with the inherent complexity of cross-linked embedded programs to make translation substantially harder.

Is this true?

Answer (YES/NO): NO